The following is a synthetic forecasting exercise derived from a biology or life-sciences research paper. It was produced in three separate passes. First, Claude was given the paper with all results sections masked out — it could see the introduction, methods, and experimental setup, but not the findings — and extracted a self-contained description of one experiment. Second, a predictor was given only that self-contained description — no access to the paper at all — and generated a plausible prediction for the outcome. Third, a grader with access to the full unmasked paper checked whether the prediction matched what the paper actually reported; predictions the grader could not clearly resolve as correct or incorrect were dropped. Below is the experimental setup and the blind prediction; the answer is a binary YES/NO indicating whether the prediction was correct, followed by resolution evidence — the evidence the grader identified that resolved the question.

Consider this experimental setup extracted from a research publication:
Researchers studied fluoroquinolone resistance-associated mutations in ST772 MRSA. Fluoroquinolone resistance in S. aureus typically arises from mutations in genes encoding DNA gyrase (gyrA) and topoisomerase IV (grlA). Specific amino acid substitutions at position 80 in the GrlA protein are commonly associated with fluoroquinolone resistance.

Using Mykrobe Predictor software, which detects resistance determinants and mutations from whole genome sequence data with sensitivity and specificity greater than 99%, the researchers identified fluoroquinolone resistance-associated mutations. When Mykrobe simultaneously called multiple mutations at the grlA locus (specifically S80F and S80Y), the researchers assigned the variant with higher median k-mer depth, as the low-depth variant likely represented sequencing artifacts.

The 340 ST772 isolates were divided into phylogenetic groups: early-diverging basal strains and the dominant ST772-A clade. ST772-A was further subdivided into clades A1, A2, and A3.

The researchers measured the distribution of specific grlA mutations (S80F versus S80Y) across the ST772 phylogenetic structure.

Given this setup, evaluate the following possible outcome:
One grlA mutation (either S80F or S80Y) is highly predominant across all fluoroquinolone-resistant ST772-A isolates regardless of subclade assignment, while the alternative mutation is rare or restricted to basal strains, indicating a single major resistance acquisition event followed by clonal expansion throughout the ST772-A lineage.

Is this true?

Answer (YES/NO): NO